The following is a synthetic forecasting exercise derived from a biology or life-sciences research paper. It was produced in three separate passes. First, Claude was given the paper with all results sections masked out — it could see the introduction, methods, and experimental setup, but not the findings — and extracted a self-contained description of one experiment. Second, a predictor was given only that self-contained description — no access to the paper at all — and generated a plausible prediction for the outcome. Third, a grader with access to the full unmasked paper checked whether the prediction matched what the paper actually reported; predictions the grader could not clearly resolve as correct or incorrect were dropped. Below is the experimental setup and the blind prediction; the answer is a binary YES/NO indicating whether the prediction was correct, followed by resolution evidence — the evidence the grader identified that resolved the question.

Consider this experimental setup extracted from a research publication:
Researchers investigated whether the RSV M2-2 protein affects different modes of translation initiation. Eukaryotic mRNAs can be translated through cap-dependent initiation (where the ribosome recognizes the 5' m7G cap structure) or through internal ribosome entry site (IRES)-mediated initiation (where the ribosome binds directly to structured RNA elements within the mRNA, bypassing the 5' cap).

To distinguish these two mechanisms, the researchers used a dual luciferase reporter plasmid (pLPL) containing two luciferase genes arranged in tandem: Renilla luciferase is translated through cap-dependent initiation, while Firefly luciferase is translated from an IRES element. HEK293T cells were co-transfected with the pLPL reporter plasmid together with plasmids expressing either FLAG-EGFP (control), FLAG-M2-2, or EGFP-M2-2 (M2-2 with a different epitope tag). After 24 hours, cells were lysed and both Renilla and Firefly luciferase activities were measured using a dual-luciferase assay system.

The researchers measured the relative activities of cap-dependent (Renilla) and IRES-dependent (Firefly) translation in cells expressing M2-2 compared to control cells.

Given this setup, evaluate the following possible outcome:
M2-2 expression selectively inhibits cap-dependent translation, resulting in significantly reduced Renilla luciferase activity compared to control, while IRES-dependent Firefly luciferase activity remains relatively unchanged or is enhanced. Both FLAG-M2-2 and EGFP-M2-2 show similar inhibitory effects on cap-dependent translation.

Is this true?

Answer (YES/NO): NO